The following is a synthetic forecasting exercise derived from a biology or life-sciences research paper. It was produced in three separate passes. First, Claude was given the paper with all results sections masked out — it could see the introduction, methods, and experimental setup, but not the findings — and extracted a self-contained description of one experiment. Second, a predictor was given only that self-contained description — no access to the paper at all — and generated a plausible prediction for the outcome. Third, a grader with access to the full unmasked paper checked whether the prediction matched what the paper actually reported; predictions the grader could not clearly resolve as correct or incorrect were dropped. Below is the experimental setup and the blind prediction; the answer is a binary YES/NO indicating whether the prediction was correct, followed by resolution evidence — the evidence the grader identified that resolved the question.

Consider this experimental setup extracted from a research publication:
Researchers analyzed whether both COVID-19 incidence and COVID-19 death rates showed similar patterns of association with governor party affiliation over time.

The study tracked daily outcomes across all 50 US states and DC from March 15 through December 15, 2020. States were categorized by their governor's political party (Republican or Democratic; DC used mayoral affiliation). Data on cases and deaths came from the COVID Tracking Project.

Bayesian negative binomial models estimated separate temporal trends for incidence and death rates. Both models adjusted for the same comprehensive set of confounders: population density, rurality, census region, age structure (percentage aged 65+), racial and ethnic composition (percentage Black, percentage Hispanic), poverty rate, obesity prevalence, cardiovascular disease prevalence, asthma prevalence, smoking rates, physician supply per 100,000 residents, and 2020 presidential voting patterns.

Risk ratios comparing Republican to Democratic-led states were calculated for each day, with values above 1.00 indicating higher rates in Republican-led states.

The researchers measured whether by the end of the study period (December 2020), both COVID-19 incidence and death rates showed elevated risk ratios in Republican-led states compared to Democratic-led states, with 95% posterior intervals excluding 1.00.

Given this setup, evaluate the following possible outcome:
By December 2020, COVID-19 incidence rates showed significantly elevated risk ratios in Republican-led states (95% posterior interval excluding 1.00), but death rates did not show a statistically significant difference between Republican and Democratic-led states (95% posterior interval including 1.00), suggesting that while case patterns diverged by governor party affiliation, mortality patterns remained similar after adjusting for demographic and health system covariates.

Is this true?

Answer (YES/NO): NO